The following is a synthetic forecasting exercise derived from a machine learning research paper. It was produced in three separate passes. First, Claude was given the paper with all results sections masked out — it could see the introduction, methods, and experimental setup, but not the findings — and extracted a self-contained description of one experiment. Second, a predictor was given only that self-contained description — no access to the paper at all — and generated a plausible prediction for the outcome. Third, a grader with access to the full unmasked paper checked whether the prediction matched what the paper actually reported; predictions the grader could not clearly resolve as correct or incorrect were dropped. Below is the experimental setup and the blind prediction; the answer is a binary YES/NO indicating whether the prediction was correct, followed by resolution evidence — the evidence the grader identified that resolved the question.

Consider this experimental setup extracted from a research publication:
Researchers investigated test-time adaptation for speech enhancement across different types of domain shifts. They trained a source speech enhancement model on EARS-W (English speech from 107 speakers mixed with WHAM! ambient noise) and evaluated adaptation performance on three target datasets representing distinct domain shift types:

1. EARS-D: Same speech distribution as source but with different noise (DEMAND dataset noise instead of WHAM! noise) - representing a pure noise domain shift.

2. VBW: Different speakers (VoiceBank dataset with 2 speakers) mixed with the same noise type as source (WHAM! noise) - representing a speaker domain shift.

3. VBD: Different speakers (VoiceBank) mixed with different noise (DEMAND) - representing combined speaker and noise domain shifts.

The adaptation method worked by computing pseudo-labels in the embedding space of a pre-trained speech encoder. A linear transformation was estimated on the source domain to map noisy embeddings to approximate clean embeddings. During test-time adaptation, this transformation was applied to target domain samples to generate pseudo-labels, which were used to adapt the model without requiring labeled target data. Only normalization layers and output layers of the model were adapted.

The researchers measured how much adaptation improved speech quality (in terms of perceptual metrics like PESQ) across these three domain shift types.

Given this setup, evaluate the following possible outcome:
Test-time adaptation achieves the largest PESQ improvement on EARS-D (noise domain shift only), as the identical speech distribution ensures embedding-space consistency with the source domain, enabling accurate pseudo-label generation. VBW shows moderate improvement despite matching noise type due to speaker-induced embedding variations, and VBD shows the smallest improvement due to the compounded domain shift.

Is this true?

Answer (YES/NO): NO